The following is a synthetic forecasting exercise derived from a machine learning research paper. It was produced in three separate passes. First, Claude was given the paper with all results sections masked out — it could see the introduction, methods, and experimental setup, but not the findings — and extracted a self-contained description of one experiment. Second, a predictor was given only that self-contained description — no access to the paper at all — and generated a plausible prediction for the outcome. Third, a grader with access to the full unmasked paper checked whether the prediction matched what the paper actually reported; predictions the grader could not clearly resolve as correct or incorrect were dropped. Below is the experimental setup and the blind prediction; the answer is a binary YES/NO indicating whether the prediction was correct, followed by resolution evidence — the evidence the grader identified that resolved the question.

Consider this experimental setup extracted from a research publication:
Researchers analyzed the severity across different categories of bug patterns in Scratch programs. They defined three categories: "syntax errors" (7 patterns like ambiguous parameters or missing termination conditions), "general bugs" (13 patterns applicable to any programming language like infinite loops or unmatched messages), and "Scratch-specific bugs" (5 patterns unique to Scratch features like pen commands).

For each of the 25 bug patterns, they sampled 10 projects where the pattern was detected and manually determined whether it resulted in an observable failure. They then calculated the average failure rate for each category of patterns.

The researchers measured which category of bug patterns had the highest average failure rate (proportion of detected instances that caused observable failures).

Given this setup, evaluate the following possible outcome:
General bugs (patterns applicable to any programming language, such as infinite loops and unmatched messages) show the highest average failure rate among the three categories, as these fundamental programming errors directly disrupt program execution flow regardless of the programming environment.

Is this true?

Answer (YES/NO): NO